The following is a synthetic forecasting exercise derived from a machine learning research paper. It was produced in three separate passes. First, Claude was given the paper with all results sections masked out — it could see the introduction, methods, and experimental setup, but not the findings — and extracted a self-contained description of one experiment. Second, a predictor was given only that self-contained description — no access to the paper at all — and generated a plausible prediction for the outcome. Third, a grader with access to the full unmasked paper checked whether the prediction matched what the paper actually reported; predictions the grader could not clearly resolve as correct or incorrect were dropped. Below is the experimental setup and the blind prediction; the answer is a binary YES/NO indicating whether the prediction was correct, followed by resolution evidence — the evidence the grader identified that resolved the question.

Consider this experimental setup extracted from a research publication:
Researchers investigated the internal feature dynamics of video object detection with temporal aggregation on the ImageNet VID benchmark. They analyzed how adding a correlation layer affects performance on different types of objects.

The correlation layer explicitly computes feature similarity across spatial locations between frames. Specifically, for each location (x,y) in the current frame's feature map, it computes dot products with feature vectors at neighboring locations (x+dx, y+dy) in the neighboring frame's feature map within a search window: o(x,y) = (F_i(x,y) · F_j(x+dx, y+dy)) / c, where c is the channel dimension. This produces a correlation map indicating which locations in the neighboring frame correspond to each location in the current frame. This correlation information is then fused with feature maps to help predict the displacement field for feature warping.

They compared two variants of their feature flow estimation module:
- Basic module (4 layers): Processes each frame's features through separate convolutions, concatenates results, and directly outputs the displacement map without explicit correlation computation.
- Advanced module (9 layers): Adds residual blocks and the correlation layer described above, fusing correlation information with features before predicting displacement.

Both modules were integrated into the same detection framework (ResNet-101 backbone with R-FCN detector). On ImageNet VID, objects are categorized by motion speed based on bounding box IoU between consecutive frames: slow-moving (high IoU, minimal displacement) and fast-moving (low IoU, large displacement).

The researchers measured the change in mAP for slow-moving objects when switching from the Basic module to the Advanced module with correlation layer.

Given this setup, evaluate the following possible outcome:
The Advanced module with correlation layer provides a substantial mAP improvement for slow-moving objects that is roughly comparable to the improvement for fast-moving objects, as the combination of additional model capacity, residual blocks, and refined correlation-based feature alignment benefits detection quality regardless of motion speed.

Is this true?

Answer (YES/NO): NO